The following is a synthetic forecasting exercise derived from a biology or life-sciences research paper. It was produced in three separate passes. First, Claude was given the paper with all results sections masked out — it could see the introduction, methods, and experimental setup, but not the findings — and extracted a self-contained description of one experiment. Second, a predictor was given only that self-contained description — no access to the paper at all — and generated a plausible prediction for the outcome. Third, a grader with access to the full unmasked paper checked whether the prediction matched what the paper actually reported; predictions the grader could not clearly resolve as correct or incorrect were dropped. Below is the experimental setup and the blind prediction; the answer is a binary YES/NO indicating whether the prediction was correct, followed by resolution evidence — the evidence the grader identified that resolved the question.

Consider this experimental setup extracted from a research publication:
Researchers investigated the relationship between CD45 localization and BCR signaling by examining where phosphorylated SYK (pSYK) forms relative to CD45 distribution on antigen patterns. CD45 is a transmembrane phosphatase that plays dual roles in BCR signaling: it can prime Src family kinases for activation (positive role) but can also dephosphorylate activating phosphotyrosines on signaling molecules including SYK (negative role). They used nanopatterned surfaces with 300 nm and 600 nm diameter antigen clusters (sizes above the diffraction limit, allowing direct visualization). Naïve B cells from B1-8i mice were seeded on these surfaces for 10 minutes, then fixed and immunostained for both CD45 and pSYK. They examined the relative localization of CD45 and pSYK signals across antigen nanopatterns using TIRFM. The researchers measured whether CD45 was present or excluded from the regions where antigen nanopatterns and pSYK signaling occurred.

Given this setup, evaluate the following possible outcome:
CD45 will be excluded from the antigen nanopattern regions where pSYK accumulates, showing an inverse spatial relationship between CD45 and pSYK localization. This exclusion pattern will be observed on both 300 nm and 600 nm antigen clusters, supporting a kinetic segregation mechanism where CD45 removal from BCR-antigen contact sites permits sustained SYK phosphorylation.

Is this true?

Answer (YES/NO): YES